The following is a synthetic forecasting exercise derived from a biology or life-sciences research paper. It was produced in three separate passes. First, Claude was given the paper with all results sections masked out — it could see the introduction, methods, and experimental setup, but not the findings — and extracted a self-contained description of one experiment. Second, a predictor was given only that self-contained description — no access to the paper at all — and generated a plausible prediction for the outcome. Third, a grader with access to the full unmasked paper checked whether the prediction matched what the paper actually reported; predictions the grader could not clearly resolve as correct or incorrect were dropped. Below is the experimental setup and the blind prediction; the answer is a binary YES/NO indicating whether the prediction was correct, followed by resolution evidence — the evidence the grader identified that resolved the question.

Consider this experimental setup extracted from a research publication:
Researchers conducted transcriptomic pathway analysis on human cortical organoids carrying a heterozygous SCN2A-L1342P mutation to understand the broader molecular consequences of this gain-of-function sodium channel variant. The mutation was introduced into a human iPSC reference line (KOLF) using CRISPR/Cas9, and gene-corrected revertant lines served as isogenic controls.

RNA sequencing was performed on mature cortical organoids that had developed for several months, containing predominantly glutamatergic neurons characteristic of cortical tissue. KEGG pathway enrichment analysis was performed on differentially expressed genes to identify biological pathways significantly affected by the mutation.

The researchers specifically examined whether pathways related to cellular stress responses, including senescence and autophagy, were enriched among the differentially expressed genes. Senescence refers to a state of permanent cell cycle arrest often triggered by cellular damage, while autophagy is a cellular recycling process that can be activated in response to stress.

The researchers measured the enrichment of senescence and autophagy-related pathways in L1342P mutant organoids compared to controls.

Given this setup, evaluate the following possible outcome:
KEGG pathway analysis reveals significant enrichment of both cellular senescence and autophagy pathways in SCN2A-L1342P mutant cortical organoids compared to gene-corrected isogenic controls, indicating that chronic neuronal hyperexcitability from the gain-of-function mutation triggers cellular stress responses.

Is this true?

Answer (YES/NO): NO